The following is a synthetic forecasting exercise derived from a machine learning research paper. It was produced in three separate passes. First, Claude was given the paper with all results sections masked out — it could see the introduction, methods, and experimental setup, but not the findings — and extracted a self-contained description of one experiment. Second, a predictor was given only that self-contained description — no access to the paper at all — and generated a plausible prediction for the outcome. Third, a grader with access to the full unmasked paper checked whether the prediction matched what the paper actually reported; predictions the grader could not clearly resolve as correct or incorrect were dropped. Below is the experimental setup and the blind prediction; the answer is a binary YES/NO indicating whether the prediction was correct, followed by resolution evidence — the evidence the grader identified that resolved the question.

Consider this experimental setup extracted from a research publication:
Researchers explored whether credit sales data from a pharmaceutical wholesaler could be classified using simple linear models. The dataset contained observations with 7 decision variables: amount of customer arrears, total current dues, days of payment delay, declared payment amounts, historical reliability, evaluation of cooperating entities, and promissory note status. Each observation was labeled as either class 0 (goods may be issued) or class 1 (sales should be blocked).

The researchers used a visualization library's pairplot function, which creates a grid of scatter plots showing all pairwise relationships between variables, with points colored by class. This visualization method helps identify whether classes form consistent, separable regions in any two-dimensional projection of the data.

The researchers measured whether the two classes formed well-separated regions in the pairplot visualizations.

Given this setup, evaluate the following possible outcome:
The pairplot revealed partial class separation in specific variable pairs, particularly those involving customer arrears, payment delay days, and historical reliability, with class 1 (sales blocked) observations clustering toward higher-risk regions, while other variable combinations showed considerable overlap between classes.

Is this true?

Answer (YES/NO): NO